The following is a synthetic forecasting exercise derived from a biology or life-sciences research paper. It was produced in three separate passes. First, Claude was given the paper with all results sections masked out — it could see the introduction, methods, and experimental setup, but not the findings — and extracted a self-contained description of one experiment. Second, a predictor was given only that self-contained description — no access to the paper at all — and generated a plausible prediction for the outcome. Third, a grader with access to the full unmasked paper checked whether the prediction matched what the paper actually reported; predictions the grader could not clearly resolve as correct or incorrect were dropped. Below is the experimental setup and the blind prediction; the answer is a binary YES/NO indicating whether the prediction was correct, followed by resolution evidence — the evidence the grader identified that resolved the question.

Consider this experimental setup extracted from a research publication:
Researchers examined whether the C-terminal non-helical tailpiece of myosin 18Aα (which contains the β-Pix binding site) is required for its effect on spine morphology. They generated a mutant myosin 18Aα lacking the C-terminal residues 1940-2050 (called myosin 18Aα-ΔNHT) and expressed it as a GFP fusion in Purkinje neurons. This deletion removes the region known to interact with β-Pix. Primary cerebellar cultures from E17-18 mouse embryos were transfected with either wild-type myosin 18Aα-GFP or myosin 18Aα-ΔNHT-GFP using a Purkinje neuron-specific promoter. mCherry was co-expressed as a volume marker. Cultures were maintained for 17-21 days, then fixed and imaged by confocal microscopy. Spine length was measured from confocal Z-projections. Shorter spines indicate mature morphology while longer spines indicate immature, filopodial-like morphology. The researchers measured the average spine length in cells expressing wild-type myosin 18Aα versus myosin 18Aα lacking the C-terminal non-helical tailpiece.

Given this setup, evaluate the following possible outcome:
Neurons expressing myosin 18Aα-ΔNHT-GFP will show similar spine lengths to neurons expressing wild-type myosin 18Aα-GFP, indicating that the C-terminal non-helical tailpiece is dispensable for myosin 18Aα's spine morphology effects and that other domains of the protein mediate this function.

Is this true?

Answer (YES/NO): NO